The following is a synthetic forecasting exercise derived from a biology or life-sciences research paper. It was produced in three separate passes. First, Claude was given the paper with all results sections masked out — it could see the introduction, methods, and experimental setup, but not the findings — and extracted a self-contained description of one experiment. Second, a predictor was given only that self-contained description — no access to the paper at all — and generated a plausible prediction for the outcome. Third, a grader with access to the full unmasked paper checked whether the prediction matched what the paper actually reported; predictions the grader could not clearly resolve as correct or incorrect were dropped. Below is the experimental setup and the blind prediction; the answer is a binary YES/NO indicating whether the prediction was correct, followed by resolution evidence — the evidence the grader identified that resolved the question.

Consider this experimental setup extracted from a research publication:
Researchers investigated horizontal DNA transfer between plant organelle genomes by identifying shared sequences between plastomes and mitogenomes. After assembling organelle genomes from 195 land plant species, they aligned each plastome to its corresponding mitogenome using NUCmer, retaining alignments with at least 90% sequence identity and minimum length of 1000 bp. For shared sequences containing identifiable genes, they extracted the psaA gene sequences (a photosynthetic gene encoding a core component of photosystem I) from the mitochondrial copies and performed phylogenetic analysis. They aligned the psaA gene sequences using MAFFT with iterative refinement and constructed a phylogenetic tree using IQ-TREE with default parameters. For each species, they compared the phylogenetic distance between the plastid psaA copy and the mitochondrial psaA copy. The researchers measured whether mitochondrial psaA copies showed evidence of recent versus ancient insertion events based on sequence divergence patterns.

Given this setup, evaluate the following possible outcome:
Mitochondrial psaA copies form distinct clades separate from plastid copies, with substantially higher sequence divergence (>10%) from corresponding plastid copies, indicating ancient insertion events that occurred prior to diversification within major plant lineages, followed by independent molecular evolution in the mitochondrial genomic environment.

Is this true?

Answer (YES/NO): NO